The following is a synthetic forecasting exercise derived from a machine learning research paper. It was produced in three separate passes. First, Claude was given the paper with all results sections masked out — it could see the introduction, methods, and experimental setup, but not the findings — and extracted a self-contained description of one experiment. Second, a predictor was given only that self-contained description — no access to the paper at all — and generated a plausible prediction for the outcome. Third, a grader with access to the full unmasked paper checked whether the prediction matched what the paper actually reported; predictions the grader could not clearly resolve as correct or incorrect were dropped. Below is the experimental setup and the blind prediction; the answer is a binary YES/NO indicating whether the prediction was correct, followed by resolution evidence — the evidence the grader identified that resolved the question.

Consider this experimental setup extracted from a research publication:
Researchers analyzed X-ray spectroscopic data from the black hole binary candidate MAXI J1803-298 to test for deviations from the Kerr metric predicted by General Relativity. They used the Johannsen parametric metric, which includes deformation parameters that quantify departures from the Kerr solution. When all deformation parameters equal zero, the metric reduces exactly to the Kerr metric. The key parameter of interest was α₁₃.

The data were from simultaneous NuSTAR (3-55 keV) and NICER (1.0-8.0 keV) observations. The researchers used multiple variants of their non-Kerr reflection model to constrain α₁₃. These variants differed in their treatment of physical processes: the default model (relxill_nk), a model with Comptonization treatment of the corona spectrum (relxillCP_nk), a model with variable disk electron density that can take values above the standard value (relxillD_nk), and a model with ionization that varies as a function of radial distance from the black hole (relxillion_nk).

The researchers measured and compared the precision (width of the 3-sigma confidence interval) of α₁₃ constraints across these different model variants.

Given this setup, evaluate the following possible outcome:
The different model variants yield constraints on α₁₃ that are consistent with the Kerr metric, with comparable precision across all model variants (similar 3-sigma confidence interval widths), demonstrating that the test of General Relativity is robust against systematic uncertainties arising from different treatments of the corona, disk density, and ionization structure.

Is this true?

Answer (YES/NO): NO